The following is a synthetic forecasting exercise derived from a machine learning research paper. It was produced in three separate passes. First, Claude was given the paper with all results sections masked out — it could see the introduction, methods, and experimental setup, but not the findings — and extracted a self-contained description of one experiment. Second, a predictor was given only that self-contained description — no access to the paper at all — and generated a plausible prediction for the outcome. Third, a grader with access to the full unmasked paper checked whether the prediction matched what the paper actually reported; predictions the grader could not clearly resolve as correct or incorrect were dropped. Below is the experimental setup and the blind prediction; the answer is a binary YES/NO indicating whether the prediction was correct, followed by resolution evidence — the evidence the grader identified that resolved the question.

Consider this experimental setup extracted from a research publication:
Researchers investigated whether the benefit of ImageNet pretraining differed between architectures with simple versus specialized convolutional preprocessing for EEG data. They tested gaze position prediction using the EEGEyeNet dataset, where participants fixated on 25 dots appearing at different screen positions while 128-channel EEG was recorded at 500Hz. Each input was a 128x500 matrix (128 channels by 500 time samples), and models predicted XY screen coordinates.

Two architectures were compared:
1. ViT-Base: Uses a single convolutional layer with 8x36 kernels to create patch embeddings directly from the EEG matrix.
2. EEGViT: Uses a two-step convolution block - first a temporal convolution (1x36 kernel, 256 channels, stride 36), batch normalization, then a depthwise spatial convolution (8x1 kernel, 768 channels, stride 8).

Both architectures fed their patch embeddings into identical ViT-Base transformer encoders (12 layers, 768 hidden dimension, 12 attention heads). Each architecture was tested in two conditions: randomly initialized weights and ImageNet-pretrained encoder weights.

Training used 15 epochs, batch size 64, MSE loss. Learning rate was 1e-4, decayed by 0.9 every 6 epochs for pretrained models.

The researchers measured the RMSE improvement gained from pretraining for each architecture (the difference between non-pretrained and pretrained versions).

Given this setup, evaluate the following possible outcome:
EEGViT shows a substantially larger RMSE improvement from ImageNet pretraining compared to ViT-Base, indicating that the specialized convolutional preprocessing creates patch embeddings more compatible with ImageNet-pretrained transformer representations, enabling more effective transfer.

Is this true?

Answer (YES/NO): YES